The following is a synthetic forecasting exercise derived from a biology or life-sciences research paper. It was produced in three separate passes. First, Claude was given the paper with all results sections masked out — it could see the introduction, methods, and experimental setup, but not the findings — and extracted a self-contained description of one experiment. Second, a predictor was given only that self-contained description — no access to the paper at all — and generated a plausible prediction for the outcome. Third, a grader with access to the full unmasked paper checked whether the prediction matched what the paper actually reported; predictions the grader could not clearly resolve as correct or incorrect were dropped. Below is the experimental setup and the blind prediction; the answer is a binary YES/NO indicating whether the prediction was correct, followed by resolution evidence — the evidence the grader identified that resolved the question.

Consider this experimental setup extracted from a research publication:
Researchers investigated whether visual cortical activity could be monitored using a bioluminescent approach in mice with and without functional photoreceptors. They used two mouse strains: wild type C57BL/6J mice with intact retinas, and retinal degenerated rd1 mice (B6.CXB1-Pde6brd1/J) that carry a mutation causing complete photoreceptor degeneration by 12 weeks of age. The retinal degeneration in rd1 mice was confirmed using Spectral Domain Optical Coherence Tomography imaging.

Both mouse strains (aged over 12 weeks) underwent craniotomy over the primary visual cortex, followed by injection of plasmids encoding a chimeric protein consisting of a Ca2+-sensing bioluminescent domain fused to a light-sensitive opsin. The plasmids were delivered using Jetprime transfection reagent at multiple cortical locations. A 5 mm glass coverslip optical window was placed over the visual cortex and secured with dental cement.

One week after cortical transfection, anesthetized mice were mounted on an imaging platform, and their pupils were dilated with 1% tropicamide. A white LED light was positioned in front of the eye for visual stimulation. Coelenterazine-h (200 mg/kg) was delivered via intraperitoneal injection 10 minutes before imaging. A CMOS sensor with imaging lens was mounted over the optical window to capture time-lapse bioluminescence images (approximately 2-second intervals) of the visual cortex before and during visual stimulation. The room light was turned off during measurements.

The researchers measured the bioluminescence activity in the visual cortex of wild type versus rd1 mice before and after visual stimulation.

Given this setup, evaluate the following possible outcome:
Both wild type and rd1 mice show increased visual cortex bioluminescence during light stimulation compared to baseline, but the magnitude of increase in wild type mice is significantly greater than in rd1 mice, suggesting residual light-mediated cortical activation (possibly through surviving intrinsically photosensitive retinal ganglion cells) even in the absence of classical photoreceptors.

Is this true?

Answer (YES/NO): NO